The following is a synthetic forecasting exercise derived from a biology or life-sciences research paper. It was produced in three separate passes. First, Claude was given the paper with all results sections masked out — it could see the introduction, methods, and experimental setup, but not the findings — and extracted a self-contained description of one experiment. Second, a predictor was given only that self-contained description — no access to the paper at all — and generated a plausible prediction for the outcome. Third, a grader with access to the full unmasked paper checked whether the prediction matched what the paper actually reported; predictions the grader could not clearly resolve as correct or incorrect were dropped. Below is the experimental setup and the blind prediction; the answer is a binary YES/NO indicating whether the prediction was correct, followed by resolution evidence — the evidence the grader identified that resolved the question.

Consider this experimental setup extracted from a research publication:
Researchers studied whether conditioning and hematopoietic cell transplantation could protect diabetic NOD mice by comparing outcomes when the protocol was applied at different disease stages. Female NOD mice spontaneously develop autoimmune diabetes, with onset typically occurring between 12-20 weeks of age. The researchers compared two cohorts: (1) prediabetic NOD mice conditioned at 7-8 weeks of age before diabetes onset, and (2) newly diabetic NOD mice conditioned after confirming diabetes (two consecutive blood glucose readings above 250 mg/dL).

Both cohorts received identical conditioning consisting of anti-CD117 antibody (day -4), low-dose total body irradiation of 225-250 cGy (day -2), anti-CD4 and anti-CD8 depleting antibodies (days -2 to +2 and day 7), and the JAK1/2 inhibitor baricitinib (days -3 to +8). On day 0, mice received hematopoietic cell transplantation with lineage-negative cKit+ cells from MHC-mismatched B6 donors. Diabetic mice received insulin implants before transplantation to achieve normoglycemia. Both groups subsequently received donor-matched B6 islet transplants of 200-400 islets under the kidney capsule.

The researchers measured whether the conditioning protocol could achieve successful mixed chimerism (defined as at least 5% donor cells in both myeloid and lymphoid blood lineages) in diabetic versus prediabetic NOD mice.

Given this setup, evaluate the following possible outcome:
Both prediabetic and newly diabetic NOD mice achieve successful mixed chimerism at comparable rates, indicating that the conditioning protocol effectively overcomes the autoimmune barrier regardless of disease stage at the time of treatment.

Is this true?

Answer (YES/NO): YES